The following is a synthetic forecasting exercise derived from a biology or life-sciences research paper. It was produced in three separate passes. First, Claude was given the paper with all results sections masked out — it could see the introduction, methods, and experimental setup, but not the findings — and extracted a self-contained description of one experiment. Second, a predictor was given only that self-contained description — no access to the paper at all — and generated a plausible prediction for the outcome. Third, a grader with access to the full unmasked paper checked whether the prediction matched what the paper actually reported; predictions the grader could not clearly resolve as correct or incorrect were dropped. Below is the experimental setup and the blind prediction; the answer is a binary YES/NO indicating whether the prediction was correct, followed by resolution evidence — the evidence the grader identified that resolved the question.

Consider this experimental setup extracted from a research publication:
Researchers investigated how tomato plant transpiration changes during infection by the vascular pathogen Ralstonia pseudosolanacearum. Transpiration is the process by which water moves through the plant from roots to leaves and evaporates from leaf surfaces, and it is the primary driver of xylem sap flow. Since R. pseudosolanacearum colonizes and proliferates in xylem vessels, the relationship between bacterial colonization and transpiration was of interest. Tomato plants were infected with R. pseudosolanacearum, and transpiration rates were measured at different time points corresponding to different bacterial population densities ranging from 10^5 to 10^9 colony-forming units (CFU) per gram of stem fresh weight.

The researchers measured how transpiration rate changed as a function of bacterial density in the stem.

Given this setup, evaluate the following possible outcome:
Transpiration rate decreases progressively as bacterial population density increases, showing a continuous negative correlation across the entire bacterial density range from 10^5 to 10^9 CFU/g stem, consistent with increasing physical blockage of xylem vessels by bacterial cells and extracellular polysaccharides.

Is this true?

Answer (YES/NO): NO